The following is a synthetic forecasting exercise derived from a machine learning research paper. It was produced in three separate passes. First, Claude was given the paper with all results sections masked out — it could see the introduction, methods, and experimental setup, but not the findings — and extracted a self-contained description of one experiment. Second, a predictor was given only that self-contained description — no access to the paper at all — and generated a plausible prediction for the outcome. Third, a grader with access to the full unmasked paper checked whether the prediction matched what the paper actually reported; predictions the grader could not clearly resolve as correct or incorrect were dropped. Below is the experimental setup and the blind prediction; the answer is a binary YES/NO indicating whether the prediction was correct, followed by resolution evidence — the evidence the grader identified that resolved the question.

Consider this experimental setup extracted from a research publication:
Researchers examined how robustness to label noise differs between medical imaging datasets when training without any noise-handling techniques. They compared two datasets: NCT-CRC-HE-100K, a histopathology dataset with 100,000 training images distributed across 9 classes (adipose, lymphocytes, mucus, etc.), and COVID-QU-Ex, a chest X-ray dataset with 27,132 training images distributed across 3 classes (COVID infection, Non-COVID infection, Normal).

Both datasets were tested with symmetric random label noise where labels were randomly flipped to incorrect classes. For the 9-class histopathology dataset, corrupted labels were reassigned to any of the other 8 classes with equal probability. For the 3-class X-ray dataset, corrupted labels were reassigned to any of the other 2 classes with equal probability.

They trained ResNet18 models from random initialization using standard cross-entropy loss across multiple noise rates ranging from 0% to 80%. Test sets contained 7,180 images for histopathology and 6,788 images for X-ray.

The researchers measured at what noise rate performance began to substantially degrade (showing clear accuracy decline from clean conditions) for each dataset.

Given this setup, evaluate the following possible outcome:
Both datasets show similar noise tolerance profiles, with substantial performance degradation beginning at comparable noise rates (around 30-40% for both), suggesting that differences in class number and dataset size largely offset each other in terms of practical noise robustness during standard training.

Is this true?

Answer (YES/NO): NO